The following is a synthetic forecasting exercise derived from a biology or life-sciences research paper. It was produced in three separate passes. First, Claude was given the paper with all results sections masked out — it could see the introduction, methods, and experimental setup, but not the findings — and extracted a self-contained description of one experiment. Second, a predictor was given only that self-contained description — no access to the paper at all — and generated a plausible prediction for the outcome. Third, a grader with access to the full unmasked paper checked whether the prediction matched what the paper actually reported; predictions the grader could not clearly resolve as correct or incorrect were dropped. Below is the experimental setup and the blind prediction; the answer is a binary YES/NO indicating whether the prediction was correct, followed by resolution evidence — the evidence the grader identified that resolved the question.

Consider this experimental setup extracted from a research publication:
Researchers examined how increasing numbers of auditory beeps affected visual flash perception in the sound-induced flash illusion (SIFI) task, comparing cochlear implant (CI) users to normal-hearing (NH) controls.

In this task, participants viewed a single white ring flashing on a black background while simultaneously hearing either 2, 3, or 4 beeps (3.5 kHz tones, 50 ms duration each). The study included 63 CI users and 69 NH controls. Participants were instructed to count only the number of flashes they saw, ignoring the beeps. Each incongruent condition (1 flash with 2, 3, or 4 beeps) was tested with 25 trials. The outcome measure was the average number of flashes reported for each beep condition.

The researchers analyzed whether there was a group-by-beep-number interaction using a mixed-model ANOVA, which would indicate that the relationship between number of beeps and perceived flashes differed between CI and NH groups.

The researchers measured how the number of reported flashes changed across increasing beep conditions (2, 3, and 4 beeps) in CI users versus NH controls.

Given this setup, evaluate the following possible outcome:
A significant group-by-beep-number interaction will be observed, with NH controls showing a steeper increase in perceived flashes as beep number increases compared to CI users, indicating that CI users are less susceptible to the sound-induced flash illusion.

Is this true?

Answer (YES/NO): YES